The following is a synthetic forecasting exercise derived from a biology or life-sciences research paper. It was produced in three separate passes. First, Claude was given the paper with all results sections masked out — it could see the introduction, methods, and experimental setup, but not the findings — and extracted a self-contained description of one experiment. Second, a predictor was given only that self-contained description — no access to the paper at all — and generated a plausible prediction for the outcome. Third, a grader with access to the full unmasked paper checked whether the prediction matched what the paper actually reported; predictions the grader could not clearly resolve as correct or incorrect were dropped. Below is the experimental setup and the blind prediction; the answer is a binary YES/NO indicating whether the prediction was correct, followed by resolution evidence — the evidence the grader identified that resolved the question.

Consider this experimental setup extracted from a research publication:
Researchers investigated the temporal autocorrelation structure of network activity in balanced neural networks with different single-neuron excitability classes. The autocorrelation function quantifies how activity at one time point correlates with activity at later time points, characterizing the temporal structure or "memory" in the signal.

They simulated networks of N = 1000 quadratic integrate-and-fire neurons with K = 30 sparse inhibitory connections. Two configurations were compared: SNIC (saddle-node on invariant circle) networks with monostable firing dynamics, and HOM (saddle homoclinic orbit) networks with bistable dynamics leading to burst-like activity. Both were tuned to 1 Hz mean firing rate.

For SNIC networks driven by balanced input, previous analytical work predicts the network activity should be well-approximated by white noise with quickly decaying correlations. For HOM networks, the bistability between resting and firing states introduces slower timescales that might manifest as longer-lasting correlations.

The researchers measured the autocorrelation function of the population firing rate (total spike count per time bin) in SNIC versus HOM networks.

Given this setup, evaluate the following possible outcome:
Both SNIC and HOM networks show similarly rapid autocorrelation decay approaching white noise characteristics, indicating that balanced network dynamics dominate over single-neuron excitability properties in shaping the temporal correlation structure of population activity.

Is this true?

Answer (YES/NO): NO